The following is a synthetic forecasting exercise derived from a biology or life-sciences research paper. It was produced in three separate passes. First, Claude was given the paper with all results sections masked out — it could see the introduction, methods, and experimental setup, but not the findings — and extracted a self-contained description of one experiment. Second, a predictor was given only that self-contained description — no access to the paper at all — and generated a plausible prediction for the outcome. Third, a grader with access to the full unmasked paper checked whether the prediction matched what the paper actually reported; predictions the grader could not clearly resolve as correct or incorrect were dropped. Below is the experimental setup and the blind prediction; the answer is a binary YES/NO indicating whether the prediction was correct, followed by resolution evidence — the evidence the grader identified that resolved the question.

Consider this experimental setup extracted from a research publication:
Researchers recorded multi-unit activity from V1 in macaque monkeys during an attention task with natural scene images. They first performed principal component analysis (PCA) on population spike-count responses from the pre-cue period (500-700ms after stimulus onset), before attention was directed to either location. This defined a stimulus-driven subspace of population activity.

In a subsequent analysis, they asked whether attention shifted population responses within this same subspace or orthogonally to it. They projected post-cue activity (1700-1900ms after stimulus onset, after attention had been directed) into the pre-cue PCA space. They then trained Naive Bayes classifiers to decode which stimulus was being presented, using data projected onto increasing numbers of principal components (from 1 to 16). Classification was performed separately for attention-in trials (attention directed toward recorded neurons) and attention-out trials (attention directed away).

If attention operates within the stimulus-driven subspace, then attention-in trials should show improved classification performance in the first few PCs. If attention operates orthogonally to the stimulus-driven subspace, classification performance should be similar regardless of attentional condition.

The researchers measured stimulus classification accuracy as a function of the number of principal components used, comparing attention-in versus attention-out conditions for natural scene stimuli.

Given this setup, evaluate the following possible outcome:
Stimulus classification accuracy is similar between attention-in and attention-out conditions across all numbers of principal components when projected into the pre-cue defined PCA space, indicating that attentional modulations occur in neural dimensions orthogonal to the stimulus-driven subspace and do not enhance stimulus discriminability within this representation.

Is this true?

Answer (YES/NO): NO